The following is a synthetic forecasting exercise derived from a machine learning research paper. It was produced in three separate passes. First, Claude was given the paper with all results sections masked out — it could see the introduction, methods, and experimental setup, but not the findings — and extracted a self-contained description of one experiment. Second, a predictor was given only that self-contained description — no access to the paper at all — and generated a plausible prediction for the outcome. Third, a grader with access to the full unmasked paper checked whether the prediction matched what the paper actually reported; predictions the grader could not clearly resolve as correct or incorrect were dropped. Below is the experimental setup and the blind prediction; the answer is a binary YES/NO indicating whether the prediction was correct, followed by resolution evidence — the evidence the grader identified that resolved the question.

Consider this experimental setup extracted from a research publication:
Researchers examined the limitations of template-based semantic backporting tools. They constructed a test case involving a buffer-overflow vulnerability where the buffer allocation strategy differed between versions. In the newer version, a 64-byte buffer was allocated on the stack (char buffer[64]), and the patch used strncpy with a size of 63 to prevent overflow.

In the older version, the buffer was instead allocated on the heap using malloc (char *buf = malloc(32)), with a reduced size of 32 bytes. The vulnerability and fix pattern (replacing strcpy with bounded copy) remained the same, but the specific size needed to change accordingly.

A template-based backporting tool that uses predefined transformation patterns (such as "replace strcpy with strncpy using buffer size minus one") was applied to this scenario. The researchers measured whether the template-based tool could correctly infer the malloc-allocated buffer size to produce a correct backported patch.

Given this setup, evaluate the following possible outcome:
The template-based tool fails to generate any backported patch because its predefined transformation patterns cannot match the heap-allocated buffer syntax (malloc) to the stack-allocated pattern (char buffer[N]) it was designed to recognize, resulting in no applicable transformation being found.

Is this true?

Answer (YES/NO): NO